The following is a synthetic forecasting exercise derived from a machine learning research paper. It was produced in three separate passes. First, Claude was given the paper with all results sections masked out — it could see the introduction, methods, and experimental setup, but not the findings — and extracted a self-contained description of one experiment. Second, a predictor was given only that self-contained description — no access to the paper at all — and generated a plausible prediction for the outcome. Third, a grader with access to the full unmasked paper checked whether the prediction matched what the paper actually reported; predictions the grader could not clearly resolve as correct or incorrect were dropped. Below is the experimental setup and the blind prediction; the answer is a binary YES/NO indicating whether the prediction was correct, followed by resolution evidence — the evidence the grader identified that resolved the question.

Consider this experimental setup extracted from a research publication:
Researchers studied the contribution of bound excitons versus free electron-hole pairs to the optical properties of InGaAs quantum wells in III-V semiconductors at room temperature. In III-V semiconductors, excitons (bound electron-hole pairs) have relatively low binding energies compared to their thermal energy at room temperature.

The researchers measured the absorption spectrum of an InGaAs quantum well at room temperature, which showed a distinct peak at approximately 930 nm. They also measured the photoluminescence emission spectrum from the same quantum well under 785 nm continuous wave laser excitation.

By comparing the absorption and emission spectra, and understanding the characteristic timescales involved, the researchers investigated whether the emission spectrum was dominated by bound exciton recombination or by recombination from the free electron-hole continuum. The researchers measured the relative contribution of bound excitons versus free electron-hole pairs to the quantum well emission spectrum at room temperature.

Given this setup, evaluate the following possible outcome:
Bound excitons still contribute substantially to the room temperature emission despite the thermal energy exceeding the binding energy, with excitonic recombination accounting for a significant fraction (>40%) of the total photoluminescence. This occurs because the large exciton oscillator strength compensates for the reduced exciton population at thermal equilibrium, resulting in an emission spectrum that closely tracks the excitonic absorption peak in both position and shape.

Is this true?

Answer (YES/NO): NO